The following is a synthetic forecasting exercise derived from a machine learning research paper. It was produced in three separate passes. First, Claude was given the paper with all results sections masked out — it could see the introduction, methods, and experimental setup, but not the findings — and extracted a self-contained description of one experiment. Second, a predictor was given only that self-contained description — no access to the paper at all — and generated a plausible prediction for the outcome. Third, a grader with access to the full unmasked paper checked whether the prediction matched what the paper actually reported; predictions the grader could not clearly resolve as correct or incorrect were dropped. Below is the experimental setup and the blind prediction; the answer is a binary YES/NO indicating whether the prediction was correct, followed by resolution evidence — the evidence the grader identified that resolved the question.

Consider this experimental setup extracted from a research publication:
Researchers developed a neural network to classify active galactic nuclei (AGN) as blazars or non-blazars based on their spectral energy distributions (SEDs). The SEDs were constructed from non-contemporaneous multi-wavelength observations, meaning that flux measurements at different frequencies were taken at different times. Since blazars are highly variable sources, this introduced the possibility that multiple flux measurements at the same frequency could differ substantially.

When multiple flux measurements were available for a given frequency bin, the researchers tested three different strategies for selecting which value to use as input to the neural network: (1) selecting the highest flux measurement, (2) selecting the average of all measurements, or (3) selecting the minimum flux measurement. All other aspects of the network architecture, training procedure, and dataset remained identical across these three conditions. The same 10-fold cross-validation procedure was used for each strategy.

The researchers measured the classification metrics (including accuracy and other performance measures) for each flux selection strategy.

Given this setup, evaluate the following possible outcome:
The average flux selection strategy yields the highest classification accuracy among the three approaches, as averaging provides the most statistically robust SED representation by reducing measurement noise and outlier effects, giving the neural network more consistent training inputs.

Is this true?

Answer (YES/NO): NO